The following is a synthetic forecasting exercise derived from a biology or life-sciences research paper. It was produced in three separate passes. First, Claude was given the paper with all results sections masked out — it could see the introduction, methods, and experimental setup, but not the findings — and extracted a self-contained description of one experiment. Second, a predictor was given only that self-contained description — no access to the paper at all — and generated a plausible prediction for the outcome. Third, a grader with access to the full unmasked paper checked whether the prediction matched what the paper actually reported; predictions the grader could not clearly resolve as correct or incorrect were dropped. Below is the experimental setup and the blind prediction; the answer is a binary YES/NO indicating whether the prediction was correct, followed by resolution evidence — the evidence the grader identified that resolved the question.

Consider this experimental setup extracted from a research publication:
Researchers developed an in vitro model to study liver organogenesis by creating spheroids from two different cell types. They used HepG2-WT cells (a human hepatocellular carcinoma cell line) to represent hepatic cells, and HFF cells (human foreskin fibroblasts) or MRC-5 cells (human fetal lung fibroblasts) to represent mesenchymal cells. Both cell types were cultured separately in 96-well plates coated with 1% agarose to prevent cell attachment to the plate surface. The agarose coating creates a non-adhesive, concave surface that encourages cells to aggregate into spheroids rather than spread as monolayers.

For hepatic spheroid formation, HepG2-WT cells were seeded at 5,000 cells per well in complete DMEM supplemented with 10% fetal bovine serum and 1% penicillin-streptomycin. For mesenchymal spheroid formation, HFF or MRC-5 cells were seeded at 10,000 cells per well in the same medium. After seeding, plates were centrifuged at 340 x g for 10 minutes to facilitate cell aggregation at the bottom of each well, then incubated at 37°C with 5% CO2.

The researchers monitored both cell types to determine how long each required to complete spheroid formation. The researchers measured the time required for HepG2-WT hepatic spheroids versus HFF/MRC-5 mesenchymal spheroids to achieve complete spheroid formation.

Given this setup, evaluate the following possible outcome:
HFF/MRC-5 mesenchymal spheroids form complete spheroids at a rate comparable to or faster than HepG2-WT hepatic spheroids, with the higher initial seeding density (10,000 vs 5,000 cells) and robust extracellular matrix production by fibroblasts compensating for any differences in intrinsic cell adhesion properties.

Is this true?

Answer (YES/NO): YES